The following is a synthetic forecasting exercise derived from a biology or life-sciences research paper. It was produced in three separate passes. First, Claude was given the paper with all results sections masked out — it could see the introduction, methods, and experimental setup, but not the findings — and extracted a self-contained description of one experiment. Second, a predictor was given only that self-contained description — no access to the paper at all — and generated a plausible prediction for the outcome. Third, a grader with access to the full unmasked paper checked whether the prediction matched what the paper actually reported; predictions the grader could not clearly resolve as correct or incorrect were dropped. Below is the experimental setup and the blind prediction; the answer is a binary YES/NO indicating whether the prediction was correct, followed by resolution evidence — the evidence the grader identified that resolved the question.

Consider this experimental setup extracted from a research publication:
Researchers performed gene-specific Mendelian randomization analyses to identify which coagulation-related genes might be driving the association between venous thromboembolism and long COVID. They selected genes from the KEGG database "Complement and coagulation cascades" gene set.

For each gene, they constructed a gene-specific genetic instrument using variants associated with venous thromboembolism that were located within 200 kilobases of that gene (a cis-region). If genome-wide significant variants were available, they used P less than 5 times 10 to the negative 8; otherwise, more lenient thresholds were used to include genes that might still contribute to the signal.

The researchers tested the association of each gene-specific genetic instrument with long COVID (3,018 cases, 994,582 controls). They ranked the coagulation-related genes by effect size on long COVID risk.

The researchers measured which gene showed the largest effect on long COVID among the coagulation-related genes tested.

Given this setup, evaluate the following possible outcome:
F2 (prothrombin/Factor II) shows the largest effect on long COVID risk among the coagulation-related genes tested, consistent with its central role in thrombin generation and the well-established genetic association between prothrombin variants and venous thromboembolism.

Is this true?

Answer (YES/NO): NO